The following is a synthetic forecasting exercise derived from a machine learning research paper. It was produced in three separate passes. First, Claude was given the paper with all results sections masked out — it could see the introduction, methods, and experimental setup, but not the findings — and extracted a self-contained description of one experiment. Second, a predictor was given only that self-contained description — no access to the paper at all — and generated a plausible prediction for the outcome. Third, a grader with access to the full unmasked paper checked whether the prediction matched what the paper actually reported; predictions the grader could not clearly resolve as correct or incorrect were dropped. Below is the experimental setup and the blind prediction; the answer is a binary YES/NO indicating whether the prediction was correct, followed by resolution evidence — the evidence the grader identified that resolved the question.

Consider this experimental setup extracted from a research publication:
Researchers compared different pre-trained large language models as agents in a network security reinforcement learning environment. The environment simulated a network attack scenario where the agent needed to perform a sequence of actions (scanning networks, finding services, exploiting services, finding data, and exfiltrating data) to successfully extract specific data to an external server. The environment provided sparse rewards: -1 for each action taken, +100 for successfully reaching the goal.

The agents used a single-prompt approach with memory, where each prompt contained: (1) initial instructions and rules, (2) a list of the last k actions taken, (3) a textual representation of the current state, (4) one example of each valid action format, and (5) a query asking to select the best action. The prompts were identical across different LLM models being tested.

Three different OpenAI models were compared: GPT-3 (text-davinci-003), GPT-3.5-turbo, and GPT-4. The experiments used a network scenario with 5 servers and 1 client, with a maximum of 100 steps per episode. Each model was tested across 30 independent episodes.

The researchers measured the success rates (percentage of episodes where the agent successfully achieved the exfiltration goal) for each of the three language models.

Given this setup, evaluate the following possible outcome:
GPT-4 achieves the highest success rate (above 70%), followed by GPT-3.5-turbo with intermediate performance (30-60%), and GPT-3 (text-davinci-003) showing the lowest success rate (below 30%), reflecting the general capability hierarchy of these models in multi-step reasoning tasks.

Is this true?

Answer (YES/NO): NO